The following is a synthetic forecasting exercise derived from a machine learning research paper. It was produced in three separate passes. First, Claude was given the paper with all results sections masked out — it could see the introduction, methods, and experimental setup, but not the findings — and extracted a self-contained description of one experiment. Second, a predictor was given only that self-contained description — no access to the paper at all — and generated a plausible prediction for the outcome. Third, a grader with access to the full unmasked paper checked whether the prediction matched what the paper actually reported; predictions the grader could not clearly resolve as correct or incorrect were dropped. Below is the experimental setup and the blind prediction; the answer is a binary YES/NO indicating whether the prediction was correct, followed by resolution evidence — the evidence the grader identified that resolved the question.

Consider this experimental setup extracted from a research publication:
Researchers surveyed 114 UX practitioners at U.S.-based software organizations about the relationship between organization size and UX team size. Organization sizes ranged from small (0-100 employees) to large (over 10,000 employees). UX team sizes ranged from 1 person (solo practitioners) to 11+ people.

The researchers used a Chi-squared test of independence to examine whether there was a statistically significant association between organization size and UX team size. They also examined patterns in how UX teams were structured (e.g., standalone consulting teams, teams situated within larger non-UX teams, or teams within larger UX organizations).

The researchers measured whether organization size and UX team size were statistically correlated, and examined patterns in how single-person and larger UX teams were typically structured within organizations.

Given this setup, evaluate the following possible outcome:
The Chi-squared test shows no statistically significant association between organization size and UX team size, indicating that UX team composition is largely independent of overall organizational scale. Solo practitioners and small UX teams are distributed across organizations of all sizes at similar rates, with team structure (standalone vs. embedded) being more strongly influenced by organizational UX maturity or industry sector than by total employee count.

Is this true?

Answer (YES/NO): NO